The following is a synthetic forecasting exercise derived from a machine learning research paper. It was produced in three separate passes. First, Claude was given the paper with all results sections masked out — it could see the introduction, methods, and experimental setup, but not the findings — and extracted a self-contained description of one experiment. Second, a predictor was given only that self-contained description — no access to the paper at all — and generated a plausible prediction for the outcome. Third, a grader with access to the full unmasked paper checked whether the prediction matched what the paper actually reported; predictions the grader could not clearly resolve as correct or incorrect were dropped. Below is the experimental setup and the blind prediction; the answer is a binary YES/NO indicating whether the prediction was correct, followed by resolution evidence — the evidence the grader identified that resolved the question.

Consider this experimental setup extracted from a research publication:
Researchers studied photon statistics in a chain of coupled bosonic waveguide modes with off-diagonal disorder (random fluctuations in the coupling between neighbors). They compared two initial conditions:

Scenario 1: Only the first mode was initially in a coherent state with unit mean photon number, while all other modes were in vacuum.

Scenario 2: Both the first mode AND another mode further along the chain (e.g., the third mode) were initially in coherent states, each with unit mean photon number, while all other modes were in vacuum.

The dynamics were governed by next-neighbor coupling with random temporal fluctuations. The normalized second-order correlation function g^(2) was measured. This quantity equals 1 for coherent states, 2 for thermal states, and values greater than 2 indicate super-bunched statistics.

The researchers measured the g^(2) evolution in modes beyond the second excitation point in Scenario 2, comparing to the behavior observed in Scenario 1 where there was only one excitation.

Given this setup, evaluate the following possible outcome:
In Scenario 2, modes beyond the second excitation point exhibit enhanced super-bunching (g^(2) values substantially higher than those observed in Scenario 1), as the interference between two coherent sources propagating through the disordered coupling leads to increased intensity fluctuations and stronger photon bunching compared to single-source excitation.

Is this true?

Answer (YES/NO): NO